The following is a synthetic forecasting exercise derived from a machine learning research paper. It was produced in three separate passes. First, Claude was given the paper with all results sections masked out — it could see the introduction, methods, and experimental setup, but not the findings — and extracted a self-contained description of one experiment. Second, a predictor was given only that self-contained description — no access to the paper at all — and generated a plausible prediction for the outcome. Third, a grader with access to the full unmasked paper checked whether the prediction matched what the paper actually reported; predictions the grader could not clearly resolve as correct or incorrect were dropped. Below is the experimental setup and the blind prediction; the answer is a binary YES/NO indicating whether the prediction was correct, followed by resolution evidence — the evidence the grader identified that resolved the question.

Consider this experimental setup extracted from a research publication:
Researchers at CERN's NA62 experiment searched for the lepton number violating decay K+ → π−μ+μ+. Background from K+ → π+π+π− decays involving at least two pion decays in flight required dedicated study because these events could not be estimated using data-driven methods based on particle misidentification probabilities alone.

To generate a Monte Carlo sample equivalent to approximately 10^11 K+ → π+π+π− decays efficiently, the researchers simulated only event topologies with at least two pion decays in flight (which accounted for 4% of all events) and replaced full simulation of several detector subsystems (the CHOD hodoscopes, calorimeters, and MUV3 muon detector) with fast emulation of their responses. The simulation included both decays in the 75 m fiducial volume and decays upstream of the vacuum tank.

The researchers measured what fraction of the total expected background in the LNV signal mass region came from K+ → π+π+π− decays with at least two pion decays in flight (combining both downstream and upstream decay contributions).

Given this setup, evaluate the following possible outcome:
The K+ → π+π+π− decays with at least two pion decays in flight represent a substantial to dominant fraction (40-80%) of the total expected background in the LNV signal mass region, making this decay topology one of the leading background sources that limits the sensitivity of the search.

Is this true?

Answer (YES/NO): YES